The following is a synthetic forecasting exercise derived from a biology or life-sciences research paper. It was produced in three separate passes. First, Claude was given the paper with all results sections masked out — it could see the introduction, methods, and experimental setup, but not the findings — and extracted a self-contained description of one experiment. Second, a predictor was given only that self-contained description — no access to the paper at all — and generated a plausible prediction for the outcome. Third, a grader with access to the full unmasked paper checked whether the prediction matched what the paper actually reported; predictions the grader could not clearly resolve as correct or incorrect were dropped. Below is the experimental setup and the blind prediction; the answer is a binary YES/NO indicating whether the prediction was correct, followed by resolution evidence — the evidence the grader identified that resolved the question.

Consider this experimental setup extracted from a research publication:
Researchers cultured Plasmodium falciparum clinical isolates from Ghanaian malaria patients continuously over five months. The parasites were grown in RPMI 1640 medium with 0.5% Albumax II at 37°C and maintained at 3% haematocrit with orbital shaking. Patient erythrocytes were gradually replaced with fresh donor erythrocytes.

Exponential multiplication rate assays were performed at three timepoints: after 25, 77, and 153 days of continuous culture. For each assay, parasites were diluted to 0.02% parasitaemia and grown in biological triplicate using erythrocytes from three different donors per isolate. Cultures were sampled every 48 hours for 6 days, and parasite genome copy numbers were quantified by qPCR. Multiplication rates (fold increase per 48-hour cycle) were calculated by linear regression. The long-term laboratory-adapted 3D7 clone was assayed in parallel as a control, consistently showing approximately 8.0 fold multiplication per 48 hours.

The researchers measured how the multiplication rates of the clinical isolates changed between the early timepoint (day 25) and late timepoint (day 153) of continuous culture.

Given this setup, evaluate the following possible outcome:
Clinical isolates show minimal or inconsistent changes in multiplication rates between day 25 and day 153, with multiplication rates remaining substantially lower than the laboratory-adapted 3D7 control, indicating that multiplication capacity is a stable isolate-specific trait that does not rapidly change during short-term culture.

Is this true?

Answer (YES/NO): NO